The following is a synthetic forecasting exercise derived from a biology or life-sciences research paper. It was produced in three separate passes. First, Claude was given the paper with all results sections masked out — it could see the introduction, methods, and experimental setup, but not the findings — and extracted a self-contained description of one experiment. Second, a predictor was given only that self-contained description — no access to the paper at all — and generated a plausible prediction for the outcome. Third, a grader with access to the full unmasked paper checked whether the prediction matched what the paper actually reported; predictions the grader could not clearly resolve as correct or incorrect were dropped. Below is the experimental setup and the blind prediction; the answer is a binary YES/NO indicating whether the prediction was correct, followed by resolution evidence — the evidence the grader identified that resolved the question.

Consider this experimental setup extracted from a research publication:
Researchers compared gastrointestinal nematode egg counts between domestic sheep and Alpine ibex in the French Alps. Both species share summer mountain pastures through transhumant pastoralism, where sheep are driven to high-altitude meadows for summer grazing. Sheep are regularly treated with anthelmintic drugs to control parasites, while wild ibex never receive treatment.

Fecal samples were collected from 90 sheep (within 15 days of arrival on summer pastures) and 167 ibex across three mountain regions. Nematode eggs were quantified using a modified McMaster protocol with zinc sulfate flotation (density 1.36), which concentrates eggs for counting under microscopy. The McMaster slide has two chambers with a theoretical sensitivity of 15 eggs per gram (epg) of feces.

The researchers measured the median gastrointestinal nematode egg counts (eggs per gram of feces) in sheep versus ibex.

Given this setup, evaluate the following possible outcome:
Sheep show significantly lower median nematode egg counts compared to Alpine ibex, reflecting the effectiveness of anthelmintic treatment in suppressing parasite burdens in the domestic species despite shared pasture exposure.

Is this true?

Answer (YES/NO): YES